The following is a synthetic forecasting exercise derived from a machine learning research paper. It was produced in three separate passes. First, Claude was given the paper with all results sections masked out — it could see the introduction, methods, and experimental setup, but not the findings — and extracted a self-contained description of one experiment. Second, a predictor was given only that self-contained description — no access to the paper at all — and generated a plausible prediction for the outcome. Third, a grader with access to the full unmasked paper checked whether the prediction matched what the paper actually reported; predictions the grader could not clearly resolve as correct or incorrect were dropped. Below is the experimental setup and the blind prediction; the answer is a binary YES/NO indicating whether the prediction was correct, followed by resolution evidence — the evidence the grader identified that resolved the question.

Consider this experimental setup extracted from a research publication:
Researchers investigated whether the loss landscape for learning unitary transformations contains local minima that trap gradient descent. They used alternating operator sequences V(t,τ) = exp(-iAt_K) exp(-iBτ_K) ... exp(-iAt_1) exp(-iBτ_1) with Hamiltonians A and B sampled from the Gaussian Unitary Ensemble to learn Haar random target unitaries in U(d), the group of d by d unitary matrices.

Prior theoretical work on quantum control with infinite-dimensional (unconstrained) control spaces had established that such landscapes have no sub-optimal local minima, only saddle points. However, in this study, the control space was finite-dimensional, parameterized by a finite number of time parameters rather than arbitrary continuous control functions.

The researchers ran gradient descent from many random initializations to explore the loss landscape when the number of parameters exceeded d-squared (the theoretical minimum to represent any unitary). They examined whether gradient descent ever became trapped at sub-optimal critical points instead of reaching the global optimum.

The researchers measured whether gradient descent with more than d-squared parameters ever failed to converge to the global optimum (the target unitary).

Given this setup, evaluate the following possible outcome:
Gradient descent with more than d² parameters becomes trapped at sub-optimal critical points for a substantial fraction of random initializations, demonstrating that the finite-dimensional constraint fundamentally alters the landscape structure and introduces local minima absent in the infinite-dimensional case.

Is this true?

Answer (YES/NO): NO